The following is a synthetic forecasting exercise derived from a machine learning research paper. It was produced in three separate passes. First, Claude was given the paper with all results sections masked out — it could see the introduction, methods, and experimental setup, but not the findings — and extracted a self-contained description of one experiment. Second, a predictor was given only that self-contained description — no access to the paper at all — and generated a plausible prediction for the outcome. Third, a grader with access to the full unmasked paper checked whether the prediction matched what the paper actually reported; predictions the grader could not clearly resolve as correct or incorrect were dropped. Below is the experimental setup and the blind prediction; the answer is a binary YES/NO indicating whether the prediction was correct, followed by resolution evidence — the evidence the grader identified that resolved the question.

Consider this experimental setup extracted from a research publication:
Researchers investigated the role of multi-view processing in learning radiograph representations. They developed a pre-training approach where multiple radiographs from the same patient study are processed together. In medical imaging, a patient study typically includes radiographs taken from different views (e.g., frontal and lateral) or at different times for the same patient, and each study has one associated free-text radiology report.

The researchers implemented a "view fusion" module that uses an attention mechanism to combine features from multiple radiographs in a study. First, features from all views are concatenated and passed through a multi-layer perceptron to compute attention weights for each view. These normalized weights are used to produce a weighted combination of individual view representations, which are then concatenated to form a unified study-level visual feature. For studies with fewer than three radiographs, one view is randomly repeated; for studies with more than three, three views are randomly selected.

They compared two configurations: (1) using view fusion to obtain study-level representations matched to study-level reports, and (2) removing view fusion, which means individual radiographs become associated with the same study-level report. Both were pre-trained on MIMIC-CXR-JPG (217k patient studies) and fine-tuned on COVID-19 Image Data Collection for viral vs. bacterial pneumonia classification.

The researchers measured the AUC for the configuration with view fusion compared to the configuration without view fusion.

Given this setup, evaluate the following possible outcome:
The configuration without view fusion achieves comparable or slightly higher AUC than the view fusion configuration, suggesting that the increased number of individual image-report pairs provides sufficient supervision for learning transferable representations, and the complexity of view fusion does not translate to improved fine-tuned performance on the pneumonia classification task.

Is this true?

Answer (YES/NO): NO